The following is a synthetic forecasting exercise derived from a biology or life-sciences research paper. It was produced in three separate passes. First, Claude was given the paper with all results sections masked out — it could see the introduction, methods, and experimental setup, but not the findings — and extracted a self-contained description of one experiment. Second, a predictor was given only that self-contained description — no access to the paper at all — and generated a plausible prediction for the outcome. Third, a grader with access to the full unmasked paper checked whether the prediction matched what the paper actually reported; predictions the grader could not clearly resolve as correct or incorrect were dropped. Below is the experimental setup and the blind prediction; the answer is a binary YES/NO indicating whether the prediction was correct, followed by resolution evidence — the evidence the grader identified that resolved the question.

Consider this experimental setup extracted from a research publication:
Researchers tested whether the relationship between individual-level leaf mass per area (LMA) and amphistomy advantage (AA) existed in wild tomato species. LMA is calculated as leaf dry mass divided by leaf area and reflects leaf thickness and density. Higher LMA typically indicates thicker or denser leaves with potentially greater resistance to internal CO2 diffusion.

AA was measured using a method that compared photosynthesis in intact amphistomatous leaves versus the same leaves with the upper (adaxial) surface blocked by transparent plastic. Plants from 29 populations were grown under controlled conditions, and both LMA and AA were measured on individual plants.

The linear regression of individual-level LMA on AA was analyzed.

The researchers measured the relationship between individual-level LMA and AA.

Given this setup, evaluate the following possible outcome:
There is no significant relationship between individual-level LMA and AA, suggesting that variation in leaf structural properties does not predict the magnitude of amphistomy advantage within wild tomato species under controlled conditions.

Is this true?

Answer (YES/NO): NO